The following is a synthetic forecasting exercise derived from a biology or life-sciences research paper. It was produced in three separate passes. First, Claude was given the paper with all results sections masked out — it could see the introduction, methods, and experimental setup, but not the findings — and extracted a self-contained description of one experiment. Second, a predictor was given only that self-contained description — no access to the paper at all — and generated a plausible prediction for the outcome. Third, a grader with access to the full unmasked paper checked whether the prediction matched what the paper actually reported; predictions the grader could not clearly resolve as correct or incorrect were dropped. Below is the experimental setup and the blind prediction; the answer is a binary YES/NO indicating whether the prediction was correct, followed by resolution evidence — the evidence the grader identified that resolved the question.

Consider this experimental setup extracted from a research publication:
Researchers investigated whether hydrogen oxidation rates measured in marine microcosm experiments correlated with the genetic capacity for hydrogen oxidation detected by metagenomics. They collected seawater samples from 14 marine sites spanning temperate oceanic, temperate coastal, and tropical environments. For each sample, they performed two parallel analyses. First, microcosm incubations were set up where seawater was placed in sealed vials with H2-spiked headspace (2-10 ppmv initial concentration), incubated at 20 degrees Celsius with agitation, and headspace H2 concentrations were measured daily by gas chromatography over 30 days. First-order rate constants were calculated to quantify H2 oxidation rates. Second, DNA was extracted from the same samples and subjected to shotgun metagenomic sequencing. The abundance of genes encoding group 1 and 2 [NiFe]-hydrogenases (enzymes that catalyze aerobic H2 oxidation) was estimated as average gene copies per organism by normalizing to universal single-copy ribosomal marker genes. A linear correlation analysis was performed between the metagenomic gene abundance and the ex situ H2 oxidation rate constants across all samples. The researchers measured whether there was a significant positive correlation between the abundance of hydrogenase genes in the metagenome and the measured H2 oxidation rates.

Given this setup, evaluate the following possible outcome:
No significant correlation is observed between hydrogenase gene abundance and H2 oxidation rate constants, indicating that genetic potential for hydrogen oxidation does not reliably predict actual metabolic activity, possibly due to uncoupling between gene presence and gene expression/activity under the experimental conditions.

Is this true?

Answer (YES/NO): NO